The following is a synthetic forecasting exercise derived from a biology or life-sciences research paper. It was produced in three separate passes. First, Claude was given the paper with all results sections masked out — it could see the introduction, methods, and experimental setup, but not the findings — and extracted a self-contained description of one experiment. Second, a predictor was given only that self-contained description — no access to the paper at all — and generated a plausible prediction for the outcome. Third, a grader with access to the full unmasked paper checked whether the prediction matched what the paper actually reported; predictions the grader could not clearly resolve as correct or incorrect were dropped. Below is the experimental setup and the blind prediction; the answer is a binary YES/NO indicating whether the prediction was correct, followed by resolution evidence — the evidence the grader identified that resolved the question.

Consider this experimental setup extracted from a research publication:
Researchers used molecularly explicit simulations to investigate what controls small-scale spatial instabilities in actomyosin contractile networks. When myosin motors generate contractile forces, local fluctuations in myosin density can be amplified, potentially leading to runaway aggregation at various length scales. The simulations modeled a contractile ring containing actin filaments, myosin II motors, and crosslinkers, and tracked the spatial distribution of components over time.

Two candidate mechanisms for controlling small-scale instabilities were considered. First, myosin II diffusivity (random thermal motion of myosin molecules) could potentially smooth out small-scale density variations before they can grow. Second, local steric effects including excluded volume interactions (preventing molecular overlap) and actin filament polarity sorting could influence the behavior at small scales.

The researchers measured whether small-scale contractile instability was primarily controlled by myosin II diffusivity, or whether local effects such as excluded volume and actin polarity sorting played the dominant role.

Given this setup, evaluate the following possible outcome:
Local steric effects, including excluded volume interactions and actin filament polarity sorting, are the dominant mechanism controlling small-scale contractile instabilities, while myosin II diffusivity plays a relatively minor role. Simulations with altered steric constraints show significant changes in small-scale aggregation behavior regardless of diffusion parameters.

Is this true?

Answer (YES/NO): YES